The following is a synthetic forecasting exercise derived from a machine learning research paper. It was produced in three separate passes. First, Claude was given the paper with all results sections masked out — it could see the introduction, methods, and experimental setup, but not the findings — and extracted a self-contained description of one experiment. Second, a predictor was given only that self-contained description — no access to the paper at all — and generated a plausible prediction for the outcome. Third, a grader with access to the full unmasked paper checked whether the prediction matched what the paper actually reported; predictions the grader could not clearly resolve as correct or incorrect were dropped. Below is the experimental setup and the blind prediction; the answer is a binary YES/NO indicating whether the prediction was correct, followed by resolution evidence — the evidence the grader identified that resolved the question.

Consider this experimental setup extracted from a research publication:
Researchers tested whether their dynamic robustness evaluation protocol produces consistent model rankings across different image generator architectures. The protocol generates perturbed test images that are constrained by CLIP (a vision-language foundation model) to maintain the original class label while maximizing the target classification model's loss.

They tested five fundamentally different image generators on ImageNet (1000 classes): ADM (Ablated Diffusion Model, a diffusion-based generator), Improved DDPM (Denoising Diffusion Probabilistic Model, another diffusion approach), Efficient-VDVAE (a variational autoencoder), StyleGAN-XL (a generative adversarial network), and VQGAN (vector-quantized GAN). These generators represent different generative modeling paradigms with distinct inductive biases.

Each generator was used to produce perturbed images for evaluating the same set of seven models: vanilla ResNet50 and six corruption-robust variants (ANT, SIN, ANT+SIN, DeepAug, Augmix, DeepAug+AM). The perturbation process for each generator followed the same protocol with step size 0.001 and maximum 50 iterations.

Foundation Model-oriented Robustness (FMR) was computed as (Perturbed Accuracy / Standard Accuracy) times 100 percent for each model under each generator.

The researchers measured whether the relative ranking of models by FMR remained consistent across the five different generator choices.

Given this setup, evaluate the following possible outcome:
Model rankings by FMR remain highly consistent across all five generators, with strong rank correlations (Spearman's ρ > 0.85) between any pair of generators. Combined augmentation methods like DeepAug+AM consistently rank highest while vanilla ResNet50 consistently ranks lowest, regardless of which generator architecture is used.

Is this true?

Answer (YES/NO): NO